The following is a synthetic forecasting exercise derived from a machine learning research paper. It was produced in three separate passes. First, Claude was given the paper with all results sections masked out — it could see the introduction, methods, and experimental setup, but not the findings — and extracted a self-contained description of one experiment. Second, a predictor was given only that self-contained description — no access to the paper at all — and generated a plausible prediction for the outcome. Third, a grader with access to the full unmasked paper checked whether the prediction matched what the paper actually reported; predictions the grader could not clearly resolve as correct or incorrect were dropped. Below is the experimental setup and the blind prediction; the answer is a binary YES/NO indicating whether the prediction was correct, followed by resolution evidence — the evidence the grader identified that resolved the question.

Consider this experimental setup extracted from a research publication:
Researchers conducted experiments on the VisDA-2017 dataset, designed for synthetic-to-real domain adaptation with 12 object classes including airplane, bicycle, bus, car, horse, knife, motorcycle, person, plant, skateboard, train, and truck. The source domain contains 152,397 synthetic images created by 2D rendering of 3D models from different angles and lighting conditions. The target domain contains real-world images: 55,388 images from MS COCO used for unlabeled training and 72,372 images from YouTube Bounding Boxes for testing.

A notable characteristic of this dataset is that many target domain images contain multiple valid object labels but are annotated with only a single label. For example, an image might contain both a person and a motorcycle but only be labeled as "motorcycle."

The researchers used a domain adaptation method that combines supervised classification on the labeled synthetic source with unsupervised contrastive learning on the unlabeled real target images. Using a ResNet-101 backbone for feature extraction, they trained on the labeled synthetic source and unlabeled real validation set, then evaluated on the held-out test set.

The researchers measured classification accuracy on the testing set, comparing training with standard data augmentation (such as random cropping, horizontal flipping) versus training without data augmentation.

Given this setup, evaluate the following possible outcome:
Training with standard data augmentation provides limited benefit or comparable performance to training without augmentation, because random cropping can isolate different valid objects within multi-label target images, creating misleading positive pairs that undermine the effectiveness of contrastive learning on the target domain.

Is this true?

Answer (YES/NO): NO